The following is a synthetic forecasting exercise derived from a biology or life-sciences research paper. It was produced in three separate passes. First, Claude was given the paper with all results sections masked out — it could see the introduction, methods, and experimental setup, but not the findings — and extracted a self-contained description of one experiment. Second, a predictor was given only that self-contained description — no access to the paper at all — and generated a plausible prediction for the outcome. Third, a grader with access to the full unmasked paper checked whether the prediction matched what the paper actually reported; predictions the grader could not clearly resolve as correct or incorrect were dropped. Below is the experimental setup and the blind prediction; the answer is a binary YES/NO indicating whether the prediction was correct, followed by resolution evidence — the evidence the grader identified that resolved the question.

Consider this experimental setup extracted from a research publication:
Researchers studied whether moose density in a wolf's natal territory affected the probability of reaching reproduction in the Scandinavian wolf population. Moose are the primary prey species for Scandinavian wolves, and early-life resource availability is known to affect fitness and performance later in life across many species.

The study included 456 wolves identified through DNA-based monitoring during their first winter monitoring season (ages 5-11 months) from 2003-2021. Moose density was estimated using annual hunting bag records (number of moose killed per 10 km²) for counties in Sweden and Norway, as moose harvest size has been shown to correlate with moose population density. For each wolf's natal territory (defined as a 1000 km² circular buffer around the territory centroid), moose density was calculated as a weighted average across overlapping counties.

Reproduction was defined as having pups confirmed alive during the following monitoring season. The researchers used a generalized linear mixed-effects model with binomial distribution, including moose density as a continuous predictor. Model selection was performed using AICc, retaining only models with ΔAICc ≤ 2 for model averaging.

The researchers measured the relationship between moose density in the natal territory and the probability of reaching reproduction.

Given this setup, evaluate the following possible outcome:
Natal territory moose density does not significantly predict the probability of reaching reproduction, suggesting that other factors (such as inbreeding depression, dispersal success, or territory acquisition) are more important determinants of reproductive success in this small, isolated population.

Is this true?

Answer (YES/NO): YES